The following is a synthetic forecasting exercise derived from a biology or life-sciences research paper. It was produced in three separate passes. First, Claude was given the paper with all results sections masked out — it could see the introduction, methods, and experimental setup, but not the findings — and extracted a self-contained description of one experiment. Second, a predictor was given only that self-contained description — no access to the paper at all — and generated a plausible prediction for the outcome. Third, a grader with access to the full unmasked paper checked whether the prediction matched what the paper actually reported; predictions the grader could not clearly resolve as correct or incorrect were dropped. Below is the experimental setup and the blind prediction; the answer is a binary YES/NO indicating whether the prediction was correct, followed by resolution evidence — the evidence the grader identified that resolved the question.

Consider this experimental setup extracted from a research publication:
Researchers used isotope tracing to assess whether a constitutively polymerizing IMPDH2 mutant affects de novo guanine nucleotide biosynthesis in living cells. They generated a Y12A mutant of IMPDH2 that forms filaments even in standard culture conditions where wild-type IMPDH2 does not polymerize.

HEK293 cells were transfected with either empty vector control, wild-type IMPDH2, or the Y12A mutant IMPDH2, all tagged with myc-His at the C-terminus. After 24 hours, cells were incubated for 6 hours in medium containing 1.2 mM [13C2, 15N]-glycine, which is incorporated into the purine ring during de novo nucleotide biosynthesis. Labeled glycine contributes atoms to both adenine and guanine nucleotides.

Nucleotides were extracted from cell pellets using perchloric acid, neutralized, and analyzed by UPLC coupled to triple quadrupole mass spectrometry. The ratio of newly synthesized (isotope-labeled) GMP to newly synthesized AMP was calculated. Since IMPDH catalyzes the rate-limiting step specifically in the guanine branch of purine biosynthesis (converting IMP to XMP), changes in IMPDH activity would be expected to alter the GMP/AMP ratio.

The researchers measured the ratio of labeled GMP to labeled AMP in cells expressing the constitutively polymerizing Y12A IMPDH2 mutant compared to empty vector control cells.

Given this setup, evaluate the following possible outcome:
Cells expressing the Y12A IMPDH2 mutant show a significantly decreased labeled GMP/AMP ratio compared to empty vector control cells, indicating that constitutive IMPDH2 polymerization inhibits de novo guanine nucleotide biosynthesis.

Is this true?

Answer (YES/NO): NO